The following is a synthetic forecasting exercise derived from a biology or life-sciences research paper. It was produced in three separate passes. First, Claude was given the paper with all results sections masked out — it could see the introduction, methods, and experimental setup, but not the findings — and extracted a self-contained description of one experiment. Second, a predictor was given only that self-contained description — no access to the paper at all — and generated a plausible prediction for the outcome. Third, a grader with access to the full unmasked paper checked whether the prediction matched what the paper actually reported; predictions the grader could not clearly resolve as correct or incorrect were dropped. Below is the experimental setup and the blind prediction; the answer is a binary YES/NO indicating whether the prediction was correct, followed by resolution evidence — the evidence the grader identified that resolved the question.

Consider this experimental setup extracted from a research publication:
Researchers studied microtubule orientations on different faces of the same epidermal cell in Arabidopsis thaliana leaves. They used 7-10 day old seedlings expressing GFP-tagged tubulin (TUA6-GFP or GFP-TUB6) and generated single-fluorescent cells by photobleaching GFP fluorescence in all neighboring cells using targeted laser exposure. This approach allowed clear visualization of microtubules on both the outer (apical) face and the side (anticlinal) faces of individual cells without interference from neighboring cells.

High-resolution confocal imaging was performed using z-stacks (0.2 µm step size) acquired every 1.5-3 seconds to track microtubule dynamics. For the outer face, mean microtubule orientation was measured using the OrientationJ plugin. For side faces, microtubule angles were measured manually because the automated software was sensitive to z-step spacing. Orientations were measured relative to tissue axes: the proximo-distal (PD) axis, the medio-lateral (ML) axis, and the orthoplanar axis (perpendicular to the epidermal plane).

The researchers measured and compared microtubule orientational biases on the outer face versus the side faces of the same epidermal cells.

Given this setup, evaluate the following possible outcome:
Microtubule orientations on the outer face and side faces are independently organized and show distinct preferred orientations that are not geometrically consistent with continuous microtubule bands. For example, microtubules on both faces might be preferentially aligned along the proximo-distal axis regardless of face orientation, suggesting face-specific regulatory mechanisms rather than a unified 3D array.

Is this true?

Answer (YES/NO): NO